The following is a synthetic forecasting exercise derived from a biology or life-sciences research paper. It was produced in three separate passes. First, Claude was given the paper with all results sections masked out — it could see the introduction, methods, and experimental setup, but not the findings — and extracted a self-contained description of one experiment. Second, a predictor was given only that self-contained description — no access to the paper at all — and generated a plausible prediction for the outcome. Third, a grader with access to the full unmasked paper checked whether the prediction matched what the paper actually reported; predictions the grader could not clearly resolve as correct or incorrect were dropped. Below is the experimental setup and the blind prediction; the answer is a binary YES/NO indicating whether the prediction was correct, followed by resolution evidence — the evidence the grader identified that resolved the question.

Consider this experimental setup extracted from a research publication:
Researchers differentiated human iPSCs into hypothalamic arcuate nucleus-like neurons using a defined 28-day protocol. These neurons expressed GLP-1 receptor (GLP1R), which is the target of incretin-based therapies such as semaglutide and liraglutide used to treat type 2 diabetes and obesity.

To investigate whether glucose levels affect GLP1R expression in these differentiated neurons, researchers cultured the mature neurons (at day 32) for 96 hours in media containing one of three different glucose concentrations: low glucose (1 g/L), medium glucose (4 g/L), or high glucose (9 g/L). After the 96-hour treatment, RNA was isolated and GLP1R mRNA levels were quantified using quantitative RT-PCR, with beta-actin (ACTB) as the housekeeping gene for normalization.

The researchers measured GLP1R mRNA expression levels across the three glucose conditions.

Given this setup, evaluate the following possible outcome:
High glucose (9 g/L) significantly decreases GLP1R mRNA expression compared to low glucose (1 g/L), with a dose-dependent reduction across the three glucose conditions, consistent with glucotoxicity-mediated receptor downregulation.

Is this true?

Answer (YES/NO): NO